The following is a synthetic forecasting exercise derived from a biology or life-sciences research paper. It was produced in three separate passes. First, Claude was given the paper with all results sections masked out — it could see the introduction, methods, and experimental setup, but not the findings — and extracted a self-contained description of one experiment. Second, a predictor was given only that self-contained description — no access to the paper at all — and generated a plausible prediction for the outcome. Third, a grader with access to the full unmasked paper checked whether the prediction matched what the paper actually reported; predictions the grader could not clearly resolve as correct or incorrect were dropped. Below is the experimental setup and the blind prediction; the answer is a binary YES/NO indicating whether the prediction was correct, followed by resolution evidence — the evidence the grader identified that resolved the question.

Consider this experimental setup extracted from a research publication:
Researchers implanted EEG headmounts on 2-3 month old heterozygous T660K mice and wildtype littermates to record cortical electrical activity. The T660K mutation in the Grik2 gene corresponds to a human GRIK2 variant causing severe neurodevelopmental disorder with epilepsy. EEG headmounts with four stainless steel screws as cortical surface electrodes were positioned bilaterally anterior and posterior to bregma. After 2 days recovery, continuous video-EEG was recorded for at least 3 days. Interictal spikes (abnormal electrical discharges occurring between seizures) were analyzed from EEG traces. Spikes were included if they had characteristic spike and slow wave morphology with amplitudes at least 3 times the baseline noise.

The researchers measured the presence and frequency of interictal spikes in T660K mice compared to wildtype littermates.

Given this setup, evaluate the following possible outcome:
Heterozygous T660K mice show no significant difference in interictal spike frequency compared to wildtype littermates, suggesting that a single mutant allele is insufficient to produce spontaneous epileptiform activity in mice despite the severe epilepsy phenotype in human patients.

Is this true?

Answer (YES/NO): NO